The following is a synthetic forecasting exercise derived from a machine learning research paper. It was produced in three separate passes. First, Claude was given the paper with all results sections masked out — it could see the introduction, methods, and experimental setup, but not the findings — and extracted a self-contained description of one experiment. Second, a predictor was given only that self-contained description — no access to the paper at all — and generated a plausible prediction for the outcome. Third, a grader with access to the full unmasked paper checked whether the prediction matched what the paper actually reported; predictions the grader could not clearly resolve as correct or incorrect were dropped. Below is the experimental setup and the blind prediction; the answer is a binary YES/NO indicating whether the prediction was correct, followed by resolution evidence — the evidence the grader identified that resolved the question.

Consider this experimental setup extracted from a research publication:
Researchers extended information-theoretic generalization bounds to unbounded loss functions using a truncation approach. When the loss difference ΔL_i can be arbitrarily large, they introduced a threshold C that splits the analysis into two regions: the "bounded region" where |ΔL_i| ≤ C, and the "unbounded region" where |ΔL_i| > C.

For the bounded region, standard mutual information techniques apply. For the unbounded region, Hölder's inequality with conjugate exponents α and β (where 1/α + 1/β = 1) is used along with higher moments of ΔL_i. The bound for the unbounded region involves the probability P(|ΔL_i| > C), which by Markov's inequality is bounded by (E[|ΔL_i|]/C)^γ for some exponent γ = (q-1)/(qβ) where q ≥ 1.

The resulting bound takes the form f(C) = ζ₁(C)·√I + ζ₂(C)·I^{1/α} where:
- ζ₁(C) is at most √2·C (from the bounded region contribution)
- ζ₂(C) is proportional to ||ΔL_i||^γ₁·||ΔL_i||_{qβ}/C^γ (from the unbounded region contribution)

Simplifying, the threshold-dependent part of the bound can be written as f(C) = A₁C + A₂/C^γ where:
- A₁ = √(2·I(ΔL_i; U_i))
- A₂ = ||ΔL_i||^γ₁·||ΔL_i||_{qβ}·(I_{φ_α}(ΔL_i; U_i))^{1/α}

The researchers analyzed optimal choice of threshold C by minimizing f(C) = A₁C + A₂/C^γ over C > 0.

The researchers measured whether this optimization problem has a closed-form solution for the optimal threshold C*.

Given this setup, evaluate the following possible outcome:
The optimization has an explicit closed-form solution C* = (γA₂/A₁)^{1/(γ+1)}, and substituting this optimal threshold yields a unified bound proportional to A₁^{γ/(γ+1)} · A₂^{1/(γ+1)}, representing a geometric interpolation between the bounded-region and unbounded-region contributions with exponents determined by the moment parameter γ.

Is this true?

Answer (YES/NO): YES